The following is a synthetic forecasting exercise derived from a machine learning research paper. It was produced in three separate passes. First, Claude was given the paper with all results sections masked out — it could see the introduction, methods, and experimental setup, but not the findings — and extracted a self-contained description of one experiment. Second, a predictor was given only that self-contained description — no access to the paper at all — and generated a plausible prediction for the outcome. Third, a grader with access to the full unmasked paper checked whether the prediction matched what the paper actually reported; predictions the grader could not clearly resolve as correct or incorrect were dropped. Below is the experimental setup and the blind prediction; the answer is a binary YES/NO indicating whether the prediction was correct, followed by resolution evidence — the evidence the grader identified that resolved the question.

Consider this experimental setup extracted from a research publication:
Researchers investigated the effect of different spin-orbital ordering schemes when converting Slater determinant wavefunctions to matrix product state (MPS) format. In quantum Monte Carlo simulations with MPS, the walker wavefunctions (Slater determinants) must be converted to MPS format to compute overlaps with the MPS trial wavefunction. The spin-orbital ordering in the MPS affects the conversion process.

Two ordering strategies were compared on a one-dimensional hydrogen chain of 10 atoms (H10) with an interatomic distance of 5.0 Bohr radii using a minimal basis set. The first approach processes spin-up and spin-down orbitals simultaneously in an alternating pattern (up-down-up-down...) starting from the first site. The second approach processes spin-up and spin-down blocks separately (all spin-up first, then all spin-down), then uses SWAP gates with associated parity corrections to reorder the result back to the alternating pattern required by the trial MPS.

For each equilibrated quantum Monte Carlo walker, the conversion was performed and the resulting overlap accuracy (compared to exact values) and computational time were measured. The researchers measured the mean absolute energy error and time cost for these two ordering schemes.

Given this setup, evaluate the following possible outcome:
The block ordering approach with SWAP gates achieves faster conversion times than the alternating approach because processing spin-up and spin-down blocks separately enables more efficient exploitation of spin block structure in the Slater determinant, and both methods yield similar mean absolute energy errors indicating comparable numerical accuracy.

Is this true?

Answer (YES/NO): NO